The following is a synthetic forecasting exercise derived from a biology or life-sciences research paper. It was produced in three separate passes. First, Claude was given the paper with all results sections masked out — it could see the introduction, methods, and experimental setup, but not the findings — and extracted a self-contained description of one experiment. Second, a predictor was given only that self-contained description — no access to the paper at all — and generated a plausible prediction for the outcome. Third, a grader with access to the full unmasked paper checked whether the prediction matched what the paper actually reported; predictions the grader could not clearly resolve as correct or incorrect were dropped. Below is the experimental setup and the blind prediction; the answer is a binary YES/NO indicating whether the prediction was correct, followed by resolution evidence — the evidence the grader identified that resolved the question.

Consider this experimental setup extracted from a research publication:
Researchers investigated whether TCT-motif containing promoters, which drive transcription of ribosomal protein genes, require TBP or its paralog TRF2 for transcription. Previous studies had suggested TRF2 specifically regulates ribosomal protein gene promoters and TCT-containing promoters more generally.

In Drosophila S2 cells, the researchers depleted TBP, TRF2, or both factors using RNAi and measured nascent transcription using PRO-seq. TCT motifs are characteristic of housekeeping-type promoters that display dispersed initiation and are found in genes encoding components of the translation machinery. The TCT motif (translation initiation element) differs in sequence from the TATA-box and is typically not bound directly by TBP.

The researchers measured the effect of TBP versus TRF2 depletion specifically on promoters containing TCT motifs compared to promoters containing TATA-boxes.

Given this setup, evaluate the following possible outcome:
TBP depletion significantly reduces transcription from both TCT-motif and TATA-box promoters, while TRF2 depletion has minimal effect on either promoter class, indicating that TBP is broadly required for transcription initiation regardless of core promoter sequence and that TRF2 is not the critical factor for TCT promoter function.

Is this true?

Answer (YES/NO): NO